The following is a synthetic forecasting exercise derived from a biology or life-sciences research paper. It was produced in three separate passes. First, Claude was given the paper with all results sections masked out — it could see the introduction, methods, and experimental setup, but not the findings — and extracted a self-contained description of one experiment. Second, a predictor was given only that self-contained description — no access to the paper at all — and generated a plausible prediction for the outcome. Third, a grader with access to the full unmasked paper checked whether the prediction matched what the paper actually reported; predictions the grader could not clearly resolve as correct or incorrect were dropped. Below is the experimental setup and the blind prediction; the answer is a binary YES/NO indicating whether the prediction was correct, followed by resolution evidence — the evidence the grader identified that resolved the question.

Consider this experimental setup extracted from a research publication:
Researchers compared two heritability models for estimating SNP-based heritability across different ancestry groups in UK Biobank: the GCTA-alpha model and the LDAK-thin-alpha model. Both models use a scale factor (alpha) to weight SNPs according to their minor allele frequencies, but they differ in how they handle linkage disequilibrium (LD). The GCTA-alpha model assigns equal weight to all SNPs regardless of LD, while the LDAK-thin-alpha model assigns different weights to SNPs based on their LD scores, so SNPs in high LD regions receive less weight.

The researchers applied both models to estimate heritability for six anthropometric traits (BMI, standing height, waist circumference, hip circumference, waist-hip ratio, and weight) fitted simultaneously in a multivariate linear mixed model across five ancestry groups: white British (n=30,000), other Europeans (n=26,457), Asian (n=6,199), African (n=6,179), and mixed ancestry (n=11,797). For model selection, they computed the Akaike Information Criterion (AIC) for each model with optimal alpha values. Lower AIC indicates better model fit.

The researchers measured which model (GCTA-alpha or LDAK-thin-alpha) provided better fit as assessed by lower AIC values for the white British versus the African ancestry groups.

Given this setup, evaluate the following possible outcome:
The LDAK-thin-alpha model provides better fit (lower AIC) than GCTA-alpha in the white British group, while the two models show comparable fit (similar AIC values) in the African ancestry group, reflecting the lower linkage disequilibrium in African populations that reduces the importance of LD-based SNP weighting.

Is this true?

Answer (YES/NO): NO